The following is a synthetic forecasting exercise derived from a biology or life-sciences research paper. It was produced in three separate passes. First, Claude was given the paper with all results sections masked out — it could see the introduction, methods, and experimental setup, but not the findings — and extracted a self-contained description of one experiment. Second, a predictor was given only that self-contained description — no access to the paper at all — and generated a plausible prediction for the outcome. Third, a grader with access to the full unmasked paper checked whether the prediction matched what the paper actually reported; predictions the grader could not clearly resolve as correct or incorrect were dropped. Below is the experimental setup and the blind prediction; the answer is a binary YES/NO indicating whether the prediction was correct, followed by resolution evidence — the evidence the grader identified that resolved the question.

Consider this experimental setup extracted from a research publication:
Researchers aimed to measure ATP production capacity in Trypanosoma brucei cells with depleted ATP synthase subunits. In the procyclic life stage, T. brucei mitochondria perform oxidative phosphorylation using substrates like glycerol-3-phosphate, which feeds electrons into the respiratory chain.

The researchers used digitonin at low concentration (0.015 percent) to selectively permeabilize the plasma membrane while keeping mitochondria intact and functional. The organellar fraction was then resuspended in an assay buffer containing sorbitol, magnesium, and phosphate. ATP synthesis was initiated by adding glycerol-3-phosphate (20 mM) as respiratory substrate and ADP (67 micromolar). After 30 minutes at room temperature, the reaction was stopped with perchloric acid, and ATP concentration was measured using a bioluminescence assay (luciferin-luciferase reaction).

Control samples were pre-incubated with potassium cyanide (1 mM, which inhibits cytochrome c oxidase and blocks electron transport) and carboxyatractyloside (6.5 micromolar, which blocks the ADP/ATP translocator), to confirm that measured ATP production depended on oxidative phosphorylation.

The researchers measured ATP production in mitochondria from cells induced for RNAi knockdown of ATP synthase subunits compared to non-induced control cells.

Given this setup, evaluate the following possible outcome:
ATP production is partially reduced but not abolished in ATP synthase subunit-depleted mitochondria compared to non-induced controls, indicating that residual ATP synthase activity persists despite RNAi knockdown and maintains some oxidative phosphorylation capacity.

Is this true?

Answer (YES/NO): NO